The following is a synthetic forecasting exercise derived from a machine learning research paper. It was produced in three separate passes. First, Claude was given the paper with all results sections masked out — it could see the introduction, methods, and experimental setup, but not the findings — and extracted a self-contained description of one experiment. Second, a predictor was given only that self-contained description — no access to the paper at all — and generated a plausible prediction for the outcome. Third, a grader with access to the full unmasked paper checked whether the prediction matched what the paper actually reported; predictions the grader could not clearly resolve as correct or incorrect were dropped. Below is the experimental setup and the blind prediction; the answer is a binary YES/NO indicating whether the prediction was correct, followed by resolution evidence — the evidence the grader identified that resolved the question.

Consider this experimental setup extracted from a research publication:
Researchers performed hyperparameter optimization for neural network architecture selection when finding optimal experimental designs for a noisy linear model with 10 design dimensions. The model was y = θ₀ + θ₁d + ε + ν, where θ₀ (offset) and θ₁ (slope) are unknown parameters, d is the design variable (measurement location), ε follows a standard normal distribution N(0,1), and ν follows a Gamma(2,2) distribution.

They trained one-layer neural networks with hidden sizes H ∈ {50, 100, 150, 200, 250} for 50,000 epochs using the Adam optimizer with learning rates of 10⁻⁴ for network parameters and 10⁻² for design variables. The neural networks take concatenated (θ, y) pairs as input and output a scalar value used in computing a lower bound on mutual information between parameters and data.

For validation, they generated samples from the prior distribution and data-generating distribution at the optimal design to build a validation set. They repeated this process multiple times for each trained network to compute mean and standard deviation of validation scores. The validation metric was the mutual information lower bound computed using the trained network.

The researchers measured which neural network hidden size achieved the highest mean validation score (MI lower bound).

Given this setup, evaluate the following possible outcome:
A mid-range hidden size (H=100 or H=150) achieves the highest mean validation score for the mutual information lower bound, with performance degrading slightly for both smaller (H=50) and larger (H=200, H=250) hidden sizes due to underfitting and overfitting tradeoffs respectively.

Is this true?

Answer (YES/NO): YES